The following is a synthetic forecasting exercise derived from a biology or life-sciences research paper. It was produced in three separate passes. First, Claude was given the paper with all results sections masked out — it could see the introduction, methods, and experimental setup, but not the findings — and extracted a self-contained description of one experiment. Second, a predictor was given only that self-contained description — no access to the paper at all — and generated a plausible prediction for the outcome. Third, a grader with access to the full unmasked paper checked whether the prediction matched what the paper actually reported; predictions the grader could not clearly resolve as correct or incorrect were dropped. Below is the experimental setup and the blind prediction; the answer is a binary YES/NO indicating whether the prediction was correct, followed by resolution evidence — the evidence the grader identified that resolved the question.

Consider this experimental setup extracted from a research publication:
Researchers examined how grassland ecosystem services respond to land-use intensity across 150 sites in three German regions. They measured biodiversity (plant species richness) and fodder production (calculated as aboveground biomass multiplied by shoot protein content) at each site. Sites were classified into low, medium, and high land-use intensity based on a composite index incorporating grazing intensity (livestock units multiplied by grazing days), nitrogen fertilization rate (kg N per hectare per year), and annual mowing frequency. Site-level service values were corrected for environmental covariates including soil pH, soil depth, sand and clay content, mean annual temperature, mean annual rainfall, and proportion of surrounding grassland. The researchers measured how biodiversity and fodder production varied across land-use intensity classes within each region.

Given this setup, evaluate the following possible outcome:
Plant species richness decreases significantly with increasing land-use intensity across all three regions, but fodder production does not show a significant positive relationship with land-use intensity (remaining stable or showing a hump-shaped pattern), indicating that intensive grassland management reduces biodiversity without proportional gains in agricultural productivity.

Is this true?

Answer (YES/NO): NO